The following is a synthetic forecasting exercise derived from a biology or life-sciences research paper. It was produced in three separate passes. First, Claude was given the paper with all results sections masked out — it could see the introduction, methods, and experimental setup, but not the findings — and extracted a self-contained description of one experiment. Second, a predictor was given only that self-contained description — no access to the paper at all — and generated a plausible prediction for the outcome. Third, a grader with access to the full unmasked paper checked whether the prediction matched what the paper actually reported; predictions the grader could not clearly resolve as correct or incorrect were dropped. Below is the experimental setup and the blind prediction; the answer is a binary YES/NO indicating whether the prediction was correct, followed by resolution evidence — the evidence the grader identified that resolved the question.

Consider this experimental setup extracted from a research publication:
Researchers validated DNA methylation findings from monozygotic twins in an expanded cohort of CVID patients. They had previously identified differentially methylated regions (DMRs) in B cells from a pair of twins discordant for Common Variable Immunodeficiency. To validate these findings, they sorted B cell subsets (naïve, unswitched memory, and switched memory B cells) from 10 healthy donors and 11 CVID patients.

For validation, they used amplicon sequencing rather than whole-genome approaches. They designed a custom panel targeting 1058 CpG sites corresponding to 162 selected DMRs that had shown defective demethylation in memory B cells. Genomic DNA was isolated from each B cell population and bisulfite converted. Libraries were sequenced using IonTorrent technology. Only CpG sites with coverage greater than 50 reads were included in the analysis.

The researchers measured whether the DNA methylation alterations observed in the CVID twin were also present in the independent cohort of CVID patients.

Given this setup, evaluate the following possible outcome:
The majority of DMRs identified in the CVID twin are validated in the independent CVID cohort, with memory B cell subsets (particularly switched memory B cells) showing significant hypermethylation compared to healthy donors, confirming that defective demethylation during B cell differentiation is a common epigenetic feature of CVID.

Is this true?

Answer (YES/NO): YES